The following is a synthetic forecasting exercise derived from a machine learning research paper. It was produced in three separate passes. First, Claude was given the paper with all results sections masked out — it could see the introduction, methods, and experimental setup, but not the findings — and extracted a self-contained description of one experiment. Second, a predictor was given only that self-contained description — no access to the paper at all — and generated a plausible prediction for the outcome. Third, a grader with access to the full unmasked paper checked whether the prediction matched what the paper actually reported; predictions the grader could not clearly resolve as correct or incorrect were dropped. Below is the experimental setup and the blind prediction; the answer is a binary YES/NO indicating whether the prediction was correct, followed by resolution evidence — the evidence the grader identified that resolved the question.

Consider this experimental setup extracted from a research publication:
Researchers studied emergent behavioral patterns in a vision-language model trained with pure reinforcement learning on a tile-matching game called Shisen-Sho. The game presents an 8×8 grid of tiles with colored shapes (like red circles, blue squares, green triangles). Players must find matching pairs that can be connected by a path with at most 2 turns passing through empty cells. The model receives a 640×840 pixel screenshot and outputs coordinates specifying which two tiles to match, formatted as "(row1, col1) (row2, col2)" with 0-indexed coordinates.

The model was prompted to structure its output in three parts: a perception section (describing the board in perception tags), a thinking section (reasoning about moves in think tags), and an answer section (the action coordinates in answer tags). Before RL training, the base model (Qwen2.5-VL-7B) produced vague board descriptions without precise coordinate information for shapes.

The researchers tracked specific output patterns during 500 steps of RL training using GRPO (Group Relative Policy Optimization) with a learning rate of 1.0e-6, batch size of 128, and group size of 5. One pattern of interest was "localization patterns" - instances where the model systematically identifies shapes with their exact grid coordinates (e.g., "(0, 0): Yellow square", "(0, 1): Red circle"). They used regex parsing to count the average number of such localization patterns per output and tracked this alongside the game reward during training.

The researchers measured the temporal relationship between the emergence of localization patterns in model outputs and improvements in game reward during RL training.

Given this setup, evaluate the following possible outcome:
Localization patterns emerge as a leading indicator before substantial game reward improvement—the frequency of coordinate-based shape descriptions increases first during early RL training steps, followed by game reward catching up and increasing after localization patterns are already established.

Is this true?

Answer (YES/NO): YES